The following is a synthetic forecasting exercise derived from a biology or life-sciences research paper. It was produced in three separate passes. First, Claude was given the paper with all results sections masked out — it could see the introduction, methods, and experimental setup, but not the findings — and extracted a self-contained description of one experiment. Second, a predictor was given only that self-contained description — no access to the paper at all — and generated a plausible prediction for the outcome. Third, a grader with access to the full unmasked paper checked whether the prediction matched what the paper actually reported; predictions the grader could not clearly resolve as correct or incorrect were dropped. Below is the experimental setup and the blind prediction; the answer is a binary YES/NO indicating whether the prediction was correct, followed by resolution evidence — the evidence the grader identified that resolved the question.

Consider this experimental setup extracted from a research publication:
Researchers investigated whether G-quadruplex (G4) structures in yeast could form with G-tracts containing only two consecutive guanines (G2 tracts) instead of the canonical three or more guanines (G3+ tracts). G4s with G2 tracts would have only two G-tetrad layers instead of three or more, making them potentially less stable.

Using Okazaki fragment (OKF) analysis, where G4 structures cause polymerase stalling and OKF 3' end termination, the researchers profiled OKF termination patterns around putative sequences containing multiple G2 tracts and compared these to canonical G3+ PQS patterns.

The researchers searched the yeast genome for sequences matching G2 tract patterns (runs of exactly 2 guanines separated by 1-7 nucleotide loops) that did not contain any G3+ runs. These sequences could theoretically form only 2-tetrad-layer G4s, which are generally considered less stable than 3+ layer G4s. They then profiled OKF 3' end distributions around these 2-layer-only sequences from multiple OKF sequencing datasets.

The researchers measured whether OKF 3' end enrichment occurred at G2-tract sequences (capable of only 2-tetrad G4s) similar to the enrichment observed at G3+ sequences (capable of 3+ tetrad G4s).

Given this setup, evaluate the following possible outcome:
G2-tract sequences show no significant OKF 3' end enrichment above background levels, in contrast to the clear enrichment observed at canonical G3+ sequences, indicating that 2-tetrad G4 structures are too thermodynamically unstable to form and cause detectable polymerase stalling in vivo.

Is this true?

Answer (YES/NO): NO